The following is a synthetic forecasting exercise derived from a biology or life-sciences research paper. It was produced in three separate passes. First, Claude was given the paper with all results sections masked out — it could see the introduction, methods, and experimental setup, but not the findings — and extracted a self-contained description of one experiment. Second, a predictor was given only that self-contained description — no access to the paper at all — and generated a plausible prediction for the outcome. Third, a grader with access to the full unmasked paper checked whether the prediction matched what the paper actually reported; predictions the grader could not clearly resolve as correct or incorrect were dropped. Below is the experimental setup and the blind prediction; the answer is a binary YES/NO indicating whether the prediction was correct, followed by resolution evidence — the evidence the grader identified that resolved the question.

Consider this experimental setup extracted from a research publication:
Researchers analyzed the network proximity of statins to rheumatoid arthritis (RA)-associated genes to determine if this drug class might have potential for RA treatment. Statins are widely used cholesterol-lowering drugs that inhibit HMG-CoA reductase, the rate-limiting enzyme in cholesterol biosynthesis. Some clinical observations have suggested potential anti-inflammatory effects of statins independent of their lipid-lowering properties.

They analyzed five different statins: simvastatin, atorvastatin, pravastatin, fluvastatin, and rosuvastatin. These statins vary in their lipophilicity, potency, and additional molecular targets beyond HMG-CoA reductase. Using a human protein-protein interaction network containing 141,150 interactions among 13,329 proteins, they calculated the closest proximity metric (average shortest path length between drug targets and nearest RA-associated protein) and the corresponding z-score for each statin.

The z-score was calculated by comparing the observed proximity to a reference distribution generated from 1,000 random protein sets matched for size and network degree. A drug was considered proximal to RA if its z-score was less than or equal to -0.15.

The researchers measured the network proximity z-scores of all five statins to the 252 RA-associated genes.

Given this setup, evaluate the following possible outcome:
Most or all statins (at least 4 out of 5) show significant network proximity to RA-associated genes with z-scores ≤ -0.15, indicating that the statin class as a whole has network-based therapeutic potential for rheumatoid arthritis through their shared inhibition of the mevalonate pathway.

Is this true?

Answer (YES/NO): NO